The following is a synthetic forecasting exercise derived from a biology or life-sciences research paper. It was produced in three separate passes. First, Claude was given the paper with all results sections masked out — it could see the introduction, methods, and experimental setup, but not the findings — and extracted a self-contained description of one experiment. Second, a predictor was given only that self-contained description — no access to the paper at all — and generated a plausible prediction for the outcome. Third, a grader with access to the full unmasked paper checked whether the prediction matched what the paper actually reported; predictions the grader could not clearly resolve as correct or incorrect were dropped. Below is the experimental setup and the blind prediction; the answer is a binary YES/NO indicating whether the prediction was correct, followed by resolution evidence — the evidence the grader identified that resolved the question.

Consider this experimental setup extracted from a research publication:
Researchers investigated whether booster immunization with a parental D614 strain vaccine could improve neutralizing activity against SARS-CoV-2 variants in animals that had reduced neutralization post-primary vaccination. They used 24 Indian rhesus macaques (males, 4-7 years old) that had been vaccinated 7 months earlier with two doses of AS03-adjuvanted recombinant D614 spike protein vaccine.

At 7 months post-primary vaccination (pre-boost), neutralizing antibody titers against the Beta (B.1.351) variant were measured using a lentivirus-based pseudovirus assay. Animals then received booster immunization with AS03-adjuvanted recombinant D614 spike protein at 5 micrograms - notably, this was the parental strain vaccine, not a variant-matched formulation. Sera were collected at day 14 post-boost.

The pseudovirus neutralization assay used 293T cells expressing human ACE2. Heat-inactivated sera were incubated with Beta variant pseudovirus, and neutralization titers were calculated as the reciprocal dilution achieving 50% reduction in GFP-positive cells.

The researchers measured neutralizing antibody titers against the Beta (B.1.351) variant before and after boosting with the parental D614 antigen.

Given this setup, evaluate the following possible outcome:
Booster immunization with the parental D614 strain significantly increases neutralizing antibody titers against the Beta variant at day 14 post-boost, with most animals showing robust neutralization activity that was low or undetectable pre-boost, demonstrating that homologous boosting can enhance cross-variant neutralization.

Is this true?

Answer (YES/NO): YES